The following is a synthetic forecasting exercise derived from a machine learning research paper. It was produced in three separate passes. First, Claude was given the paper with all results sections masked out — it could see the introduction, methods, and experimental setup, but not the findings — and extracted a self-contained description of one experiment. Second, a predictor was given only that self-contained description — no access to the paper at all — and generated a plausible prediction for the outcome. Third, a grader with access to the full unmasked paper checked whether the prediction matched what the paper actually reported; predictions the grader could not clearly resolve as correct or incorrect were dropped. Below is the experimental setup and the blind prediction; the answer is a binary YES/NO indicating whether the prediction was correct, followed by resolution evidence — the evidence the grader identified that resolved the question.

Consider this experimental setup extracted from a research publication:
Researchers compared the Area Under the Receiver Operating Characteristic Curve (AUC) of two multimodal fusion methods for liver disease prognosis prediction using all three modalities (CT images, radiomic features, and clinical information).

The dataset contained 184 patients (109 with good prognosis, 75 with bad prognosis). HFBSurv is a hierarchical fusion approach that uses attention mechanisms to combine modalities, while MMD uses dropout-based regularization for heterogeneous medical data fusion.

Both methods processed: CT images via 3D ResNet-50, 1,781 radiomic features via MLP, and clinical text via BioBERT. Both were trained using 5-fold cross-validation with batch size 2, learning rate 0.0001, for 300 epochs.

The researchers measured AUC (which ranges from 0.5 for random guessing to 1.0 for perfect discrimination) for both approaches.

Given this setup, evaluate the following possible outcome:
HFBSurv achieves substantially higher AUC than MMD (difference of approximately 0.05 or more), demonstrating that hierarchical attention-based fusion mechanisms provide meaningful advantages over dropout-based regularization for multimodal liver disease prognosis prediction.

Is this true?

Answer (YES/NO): YES